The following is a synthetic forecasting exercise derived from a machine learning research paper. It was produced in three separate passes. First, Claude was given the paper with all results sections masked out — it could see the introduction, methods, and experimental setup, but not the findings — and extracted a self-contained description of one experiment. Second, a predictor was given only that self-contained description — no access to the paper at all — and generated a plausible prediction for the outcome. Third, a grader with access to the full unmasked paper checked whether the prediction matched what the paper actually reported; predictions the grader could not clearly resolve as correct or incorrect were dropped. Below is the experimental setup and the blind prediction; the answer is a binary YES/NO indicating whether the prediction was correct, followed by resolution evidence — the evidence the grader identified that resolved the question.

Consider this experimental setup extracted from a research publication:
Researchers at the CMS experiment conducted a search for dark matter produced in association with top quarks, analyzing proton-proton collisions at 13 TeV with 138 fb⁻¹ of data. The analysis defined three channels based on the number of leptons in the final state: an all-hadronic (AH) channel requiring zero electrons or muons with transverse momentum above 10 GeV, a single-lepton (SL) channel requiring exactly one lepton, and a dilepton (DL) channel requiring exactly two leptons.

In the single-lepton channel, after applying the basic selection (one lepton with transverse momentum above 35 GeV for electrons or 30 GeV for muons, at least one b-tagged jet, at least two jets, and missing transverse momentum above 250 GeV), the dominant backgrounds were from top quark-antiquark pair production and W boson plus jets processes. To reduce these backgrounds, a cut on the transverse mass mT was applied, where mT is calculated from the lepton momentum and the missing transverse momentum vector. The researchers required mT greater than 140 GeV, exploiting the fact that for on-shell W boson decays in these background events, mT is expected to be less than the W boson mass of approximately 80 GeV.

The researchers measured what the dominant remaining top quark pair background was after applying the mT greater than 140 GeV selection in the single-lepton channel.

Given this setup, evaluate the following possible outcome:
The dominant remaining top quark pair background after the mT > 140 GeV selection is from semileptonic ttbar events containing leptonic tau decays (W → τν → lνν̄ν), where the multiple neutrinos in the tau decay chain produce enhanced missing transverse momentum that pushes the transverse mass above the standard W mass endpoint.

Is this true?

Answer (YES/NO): NO